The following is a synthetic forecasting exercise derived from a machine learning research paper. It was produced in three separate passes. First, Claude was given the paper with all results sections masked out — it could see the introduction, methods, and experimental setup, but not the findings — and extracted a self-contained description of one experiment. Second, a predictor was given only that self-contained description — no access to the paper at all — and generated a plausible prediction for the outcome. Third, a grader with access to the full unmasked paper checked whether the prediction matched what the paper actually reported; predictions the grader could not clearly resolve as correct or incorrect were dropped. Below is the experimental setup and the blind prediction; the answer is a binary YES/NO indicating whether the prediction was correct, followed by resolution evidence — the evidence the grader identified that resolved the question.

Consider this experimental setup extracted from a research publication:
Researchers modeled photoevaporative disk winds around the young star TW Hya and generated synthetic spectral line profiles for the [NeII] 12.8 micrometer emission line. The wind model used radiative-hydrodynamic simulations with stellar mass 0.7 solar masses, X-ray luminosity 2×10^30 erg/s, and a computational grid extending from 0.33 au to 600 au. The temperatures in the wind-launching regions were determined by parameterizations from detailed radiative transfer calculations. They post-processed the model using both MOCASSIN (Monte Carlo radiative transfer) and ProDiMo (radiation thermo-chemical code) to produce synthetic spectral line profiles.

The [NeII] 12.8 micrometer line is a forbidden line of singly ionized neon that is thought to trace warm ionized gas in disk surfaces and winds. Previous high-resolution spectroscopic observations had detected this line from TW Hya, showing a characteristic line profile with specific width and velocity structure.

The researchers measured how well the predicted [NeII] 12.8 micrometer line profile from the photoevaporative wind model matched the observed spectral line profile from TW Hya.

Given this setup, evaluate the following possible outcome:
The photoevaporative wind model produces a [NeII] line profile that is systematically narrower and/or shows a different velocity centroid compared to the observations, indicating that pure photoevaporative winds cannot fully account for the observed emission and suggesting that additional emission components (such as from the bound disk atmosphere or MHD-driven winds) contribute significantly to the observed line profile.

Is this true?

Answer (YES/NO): NO